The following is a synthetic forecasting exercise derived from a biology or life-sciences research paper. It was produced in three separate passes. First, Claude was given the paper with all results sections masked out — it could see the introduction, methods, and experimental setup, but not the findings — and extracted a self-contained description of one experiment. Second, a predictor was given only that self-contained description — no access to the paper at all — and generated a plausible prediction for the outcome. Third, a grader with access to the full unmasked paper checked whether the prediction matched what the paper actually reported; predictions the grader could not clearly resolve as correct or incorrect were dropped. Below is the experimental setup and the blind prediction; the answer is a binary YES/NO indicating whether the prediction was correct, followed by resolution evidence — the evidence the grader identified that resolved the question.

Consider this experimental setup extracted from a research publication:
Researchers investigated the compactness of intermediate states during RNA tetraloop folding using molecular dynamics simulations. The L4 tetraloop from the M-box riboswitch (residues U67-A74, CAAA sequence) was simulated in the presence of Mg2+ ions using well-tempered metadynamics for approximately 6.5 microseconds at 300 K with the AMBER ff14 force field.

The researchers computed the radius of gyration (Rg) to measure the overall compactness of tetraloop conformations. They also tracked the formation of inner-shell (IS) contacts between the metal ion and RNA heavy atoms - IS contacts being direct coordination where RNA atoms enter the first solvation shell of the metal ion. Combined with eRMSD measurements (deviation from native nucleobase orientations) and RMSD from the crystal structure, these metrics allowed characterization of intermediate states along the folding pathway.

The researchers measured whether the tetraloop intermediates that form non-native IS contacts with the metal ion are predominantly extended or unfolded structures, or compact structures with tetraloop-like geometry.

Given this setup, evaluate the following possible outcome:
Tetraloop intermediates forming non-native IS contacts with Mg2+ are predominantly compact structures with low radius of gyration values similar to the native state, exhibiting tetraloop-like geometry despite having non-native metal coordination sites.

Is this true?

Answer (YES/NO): NO